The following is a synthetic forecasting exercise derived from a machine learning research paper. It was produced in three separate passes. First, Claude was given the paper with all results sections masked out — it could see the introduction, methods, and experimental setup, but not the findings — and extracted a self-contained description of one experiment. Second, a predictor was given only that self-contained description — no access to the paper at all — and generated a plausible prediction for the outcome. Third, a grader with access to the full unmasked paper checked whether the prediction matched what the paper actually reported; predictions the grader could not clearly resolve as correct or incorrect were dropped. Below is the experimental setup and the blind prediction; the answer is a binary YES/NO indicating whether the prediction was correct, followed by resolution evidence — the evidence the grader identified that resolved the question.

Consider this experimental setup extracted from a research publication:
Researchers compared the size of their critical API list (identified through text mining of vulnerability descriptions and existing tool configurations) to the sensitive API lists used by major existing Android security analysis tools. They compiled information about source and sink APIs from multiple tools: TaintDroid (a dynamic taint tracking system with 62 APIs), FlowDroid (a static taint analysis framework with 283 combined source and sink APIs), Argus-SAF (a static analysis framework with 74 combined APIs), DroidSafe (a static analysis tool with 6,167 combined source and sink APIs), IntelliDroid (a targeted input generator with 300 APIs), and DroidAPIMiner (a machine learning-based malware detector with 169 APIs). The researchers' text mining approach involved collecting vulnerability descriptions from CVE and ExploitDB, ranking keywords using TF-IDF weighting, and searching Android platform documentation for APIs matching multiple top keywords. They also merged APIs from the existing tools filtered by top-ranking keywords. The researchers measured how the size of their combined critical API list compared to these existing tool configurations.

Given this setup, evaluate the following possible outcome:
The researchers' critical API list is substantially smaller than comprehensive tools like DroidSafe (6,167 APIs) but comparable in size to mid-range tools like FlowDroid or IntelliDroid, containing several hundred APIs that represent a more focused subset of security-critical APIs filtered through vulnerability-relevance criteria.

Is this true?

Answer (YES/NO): NO